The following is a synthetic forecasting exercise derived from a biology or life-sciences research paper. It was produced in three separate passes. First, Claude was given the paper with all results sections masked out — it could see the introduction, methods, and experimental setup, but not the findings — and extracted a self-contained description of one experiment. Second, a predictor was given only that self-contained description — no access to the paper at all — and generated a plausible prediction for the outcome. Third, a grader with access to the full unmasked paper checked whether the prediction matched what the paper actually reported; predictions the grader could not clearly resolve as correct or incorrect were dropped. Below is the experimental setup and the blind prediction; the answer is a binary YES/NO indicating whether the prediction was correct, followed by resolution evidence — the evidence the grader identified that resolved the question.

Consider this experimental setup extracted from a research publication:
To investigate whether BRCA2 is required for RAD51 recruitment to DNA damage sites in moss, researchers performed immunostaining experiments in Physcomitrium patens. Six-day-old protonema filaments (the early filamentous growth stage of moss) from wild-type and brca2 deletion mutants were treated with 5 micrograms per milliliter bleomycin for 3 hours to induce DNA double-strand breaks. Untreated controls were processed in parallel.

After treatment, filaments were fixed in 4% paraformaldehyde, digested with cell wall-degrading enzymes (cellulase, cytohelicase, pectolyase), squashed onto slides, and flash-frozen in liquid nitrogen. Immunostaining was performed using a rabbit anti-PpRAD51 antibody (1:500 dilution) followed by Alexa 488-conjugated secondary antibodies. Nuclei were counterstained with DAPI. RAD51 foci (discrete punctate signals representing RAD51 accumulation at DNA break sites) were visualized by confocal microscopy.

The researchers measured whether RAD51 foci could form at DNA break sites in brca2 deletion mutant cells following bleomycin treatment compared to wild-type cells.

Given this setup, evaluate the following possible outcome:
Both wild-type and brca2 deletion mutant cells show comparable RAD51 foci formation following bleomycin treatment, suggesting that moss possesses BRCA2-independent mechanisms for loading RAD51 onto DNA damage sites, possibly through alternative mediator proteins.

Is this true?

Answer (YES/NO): NO